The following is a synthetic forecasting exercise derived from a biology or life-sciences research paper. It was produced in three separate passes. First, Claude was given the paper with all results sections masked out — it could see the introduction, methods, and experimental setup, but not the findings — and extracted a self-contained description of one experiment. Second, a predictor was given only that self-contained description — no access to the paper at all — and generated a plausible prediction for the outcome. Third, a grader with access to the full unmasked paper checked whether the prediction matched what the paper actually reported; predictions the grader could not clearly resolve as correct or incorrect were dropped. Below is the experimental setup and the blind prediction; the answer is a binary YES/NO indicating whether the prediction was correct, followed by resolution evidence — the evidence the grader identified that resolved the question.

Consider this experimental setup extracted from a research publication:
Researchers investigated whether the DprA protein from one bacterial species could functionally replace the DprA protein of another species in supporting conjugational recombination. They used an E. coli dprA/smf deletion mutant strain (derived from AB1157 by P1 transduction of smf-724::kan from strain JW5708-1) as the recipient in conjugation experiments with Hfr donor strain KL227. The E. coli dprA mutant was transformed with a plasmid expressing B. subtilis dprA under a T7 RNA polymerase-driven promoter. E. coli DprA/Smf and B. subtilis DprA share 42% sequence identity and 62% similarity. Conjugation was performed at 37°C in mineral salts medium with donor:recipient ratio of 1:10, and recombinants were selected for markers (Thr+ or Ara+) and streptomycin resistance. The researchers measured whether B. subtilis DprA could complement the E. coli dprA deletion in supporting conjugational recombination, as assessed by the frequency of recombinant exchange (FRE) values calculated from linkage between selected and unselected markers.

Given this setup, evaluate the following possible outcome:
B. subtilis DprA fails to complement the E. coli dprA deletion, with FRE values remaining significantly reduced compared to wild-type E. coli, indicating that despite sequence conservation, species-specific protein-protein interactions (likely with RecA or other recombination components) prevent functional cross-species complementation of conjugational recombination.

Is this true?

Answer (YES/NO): NO